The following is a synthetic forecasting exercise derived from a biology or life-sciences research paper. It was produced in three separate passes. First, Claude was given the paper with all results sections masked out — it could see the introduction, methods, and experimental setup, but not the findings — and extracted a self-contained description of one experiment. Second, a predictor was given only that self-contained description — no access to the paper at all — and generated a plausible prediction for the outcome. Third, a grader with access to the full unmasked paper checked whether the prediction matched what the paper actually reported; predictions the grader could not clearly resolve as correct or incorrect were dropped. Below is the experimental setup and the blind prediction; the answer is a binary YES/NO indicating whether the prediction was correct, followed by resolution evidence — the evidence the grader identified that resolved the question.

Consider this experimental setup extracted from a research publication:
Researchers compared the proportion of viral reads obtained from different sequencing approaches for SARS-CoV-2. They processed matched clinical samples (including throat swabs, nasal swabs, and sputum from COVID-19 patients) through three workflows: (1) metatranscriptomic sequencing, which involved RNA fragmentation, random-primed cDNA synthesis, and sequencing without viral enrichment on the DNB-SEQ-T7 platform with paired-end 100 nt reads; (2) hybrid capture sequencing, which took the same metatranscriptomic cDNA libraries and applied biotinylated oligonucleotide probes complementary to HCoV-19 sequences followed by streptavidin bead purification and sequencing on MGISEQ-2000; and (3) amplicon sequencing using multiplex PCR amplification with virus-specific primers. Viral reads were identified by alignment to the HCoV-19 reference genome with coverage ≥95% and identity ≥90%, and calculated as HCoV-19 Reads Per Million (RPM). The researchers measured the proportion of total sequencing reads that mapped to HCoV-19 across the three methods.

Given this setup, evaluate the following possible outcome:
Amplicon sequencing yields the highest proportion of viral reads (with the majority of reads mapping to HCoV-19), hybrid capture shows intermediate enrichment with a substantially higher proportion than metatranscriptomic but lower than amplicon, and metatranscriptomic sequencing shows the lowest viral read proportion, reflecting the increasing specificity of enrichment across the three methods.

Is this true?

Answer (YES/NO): NO